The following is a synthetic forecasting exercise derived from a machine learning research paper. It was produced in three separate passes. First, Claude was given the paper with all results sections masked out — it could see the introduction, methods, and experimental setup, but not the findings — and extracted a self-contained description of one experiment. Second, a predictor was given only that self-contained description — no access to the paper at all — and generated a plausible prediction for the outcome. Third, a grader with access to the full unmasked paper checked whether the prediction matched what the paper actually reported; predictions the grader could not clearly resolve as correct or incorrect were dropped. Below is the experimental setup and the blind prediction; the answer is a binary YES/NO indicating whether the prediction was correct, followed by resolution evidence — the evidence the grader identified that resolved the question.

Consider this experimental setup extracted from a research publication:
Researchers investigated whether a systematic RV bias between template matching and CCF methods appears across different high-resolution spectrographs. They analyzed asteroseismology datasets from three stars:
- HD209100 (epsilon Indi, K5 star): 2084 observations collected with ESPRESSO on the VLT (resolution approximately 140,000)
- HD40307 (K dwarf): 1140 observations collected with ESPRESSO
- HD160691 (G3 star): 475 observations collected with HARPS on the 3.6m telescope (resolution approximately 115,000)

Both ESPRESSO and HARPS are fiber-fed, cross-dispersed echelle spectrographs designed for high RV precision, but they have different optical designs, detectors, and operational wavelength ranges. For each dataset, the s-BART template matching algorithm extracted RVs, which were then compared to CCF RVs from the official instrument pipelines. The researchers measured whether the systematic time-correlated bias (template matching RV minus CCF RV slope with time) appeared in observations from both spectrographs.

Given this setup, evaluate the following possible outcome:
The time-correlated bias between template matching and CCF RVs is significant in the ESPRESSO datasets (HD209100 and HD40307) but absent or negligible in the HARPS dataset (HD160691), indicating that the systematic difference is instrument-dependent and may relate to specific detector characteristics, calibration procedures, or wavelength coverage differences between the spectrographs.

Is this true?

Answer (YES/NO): NO